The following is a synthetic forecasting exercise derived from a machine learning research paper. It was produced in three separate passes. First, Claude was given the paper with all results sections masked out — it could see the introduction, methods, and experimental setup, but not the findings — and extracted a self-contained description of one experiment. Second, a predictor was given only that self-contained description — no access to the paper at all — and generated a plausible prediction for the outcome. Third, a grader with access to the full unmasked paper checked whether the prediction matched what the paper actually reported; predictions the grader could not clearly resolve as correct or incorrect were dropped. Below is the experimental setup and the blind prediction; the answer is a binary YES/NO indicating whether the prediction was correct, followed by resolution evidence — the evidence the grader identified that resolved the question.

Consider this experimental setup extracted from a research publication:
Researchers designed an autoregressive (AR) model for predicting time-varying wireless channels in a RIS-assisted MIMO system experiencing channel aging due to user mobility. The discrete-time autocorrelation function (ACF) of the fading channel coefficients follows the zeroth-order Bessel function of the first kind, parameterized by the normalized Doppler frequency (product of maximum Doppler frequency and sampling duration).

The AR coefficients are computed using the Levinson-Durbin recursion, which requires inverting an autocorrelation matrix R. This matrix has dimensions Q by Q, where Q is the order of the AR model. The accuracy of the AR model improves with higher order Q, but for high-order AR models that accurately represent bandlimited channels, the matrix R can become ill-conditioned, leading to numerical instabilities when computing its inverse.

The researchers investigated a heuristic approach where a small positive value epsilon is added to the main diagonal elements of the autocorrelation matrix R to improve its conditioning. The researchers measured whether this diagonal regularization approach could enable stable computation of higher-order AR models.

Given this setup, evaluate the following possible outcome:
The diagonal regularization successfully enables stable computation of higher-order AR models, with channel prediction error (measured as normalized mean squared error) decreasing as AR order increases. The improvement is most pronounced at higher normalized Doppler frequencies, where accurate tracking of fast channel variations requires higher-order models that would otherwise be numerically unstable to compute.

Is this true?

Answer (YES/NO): NO